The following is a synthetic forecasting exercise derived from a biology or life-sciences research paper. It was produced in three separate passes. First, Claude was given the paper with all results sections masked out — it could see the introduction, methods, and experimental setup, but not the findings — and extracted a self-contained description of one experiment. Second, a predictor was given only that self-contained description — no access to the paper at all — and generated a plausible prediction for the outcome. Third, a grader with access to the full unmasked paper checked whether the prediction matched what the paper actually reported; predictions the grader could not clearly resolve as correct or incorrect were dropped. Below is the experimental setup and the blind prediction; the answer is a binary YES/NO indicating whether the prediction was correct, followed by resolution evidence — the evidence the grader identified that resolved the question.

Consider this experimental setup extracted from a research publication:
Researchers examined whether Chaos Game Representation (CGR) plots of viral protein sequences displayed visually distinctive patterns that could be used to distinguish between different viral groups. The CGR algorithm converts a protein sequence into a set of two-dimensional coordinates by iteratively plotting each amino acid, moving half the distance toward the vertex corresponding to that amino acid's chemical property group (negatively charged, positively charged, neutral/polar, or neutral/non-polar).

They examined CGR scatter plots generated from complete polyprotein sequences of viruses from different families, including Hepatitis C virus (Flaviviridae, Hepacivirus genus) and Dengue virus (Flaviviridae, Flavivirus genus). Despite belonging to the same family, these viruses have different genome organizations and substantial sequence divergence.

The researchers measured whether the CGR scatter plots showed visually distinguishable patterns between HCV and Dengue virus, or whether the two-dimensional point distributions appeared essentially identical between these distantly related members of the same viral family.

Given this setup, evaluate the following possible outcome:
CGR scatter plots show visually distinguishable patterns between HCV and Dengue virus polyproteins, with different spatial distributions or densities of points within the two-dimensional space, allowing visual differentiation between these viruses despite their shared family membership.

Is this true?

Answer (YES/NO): YES